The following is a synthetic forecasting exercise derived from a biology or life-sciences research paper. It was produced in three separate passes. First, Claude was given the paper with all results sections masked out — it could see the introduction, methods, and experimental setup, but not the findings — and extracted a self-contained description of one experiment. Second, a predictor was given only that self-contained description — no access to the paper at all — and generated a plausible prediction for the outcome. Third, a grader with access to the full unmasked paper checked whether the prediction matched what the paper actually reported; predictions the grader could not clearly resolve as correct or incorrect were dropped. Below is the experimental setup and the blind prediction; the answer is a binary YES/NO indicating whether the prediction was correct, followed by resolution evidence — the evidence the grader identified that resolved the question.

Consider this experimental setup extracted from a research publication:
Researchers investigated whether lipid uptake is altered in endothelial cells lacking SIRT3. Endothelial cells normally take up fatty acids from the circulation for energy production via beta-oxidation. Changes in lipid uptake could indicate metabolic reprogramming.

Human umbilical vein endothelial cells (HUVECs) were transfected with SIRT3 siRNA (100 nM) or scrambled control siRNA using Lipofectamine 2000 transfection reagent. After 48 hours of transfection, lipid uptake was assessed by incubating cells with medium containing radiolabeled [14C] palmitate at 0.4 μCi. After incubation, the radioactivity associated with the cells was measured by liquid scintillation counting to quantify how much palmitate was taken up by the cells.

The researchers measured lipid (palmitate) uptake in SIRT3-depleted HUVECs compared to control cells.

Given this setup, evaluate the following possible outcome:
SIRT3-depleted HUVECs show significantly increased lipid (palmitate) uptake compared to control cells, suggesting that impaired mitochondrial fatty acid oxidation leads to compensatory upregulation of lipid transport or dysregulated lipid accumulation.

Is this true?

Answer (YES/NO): NO